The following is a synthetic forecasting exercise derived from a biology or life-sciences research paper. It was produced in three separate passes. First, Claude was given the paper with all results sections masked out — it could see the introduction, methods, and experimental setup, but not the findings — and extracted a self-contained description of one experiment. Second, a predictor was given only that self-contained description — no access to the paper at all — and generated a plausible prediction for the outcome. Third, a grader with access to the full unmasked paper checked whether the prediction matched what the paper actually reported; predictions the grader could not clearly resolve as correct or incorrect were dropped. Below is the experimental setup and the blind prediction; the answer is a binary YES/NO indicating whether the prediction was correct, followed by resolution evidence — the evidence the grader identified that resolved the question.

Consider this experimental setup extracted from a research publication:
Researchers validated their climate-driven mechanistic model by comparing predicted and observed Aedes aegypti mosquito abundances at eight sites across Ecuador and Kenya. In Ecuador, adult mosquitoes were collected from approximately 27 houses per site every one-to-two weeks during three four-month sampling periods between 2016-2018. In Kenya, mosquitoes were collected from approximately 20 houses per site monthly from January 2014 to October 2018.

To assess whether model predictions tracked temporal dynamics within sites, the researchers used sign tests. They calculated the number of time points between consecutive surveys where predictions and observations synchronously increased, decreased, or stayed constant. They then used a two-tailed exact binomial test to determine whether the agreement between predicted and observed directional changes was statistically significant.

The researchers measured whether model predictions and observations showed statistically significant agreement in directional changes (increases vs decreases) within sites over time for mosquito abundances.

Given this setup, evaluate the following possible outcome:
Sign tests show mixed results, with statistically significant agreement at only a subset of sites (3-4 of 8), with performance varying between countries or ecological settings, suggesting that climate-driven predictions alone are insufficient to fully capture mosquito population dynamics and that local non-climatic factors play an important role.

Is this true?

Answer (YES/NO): NO